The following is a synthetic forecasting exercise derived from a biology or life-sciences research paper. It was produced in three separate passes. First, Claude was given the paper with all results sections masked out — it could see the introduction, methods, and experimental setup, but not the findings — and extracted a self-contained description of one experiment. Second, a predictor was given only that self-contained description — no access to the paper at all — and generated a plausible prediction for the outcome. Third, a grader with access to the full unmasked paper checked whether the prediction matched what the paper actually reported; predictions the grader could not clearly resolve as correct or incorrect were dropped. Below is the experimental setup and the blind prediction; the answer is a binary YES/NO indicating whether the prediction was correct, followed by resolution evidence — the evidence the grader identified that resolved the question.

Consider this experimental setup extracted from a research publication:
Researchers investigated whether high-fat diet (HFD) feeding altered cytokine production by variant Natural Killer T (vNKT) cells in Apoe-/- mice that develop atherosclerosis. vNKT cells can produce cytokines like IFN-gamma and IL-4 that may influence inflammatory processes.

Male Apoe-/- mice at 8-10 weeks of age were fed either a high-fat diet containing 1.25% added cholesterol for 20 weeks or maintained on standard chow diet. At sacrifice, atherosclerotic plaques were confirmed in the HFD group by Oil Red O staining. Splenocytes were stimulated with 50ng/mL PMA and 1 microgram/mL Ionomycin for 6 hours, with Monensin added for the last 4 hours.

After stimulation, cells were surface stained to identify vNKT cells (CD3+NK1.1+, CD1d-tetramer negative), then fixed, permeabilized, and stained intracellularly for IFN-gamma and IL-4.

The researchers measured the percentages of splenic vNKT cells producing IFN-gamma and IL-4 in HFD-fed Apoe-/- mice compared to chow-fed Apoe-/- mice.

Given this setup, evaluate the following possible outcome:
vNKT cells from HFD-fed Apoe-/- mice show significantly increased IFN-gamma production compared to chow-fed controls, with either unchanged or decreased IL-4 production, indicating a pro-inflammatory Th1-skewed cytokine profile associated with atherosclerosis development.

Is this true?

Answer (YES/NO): NO